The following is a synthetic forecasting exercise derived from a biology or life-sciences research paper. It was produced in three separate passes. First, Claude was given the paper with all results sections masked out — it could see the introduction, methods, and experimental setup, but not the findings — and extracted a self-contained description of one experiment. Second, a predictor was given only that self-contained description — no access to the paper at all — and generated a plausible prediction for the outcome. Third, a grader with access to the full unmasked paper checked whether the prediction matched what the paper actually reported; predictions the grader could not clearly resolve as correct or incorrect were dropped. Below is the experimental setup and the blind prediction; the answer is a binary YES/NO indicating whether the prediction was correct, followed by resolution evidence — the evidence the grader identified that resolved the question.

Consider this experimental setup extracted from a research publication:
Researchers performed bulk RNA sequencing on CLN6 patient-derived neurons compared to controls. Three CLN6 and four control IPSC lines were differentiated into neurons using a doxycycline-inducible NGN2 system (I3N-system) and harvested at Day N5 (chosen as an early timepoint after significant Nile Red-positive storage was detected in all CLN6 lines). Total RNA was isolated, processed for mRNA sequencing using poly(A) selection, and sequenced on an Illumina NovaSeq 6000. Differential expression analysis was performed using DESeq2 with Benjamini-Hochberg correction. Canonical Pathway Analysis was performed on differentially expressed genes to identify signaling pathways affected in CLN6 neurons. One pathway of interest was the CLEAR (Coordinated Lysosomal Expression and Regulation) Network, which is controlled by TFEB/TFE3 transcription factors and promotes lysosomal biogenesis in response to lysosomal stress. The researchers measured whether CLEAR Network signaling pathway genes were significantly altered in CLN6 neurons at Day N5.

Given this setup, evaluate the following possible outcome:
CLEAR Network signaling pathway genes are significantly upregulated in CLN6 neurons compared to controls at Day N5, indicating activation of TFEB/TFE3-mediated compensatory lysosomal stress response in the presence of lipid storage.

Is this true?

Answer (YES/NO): NO